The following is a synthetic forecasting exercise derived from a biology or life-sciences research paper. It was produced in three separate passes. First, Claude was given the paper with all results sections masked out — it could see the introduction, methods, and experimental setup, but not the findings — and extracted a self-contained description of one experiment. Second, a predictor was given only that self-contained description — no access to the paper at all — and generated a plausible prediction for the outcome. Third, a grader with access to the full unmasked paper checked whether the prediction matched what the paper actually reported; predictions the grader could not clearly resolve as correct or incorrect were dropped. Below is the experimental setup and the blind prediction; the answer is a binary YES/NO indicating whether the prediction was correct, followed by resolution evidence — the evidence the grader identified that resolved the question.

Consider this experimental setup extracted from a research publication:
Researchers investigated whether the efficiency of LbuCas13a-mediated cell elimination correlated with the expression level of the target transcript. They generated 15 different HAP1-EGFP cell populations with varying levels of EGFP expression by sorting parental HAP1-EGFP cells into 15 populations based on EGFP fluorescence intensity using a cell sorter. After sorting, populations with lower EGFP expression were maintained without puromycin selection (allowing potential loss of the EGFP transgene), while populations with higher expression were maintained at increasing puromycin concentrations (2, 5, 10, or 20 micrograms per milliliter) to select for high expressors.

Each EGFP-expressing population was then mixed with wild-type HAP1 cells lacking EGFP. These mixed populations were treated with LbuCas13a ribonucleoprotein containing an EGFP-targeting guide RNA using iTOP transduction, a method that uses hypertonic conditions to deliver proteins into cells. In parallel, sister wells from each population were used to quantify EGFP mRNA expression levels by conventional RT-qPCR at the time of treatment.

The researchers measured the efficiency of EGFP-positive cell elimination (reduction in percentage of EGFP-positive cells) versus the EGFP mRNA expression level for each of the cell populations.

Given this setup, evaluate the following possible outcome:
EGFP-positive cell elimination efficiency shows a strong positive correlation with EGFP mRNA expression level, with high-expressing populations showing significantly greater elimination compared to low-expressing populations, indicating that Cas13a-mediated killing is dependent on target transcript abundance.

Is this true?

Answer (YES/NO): YES